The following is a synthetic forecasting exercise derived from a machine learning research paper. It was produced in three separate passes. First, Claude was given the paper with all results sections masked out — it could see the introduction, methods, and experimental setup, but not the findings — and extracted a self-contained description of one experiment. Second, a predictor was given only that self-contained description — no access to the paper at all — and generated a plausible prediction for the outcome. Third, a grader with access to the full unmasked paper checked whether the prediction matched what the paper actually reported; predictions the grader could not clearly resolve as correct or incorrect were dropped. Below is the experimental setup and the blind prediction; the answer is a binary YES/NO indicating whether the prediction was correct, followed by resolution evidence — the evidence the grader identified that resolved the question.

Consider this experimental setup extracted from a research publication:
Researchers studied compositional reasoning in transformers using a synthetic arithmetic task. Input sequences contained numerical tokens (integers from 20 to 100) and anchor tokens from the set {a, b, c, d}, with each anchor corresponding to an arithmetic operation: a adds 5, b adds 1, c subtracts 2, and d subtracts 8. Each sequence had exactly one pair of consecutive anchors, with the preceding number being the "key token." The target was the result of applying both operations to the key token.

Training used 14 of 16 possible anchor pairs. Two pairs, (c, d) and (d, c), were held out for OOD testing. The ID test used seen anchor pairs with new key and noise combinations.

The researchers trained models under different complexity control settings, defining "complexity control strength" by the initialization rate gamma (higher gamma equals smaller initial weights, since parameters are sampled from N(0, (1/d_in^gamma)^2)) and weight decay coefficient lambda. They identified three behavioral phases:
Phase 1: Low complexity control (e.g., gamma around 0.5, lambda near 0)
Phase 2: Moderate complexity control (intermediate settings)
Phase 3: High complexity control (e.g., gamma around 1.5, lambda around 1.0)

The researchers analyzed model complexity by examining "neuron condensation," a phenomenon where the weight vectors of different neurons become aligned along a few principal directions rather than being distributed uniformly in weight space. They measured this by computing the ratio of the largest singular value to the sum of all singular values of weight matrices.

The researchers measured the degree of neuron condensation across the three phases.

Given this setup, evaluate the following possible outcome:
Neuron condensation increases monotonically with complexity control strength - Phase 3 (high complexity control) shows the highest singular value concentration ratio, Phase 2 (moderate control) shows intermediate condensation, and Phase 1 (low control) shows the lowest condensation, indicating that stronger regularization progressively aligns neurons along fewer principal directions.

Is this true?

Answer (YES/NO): YES